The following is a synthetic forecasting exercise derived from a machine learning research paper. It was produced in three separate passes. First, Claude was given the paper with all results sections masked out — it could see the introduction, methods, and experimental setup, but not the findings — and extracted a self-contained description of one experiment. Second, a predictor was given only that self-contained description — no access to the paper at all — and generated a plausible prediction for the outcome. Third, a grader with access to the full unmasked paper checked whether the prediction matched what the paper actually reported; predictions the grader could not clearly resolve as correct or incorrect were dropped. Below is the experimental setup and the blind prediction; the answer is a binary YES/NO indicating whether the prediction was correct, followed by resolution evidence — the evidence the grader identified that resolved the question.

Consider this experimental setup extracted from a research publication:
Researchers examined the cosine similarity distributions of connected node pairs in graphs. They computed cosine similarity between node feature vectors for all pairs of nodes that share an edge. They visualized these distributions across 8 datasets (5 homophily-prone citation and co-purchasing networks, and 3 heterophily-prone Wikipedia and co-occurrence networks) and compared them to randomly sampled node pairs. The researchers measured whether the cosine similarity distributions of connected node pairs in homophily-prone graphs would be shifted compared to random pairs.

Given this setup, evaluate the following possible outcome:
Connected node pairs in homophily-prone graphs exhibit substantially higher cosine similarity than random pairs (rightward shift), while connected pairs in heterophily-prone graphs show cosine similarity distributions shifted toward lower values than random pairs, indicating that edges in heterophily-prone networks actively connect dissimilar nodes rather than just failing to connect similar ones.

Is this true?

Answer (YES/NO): NO